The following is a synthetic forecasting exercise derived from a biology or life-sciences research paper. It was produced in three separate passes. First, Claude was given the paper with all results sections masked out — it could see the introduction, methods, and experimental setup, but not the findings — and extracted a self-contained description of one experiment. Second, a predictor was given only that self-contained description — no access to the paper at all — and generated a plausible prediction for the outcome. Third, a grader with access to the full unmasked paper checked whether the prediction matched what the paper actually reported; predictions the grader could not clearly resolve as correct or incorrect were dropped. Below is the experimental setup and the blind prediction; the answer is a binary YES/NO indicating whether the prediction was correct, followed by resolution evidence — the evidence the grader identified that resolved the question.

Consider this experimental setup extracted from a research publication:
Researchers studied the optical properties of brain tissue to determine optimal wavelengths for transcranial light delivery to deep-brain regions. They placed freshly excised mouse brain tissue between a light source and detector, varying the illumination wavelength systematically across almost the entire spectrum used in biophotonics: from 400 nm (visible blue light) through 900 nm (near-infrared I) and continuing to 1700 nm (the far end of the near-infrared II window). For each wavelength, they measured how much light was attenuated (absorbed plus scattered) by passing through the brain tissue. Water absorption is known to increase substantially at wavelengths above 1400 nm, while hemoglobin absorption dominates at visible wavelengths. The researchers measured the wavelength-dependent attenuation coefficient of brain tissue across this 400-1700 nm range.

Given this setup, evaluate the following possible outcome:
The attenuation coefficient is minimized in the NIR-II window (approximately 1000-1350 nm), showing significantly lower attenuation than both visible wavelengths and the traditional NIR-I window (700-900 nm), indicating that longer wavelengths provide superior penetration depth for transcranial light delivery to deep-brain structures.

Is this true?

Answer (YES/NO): YES